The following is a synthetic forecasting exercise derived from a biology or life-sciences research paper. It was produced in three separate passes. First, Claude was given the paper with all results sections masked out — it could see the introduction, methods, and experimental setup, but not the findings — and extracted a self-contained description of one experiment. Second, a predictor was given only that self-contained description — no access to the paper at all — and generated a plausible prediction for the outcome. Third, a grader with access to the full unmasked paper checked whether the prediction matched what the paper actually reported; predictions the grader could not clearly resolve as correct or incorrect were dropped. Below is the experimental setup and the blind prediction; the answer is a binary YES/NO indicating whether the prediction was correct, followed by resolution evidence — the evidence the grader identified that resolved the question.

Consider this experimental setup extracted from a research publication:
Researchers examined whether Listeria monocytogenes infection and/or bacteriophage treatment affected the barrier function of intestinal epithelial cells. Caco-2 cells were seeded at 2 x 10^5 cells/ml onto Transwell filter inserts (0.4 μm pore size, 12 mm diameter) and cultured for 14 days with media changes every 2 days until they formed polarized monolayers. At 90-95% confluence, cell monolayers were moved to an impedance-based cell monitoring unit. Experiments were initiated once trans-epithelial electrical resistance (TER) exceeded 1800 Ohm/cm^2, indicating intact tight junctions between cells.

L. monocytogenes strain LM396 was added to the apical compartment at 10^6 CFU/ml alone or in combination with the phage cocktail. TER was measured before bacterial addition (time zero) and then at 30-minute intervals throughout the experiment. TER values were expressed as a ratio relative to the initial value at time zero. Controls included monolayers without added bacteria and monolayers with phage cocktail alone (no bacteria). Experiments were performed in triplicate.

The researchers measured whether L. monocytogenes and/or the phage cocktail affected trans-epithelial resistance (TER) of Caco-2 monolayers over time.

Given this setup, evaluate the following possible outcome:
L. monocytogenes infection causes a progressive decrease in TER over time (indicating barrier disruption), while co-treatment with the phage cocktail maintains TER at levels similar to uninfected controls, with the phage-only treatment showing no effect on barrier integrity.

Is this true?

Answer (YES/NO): NO